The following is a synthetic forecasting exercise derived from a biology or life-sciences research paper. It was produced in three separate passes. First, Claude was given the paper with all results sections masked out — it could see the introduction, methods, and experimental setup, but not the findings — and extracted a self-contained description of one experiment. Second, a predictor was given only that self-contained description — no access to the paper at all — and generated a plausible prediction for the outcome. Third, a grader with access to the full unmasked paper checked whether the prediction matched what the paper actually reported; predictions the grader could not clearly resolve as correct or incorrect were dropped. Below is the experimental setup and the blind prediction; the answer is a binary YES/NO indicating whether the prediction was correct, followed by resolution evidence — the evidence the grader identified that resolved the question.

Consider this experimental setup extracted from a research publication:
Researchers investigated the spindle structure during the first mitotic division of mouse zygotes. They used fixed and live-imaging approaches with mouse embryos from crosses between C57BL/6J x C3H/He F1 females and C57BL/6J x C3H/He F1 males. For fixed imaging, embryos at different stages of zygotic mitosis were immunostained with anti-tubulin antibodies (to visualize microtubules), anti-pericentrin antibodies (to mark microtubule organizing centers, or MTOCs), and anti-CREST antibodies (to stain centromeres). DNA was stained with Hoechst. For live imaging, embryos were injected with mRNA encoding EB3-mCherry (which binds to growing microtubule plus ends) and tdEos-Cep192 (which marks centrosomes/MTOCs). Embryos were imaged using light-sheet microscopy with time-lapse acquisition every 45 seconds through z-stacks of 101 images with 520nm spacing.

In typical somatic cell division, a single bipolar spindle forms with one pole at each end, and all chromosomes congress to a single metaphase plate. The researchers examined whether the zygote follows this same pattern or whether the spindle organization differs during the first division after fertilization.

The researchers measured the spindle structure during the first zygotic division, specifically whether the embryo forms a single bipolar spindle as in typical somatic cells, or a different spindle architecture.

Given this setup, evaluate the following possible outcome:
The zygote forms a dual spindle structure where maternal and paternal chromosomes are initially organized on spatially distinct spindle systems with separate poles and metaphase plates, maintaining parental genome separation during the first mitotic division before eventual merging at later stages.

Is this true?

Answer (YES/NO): YES